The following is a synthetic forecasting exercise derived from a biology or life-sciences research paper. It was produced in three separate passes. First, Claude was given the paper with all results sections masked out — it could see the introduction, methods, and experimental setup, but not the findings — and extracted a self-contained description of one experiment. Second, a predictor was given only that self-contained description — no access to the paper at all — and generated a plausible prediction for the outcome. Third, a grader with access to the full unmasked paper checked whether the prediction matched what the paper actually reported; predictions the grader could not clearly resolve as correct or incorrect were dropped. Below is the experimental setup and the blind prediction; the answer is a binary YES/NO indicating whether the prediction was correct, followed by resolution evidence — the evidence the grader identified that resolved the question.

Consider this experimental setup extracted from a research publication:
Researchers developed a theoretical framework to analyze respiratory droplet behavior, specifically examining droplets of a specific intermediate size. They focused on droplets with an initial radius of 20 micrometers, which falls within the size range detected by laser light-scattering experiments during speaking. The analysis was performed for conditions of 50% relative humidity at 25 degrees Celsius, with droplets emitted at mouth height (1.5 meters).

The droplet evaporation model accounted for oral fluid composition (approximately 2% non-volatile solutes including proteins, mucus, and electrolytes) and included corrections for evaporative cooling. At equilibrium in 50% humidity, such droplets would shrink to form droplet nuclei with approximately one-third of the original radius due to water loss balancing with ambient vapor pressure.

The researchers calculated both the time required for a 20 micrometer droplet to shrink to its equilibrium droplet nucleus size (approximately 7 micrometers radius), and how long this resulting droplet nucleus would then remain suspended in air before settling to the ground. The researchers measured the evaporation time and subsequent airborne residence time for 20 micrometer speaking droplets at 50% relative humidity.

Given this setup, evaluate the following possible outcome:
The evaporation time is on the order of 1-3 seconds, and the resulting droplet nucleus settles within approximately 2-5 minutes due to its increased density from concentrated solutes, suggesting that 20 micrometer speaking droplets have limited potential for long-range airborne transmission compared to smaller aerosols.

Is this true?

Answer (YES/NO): YES